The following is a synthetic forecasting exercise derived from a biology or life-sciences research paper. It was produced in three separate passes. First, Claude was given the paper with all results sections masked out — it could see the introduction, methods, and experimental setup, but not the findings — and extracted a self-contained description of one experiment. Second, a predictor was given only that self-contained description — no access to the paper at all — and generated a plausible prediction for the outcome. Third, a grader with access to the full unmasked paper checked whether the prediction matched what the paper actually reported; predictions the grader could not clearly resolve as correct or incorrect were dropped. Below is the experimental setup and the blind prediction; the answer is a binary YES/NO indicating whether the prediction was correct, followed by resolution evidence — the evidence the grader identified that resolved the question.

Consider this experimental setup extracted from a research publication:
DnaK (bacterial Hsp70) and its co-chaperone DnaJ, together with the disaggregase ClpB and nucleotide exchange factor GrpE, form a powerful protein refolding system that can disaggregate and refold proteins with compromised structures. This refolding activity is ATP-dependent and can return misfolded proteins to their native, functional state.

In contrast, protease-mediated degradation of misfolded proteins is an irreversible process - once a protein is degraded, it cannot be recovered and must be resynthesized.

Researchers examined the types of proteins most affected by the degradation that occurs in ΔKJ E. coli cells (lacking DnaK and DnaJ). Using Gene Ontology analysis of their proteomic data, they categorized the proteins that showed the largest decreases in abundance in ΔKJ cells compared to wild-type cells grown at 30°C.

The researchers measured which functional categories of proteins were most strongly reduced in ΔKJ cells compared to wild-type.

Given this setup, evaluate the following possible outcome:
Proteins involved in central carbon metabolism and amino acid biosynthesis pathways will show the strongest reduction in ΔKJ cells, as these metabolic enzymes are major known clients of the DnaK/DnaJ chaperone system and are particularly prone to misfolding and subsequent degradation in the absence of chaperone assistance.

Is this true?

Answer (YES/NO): YES